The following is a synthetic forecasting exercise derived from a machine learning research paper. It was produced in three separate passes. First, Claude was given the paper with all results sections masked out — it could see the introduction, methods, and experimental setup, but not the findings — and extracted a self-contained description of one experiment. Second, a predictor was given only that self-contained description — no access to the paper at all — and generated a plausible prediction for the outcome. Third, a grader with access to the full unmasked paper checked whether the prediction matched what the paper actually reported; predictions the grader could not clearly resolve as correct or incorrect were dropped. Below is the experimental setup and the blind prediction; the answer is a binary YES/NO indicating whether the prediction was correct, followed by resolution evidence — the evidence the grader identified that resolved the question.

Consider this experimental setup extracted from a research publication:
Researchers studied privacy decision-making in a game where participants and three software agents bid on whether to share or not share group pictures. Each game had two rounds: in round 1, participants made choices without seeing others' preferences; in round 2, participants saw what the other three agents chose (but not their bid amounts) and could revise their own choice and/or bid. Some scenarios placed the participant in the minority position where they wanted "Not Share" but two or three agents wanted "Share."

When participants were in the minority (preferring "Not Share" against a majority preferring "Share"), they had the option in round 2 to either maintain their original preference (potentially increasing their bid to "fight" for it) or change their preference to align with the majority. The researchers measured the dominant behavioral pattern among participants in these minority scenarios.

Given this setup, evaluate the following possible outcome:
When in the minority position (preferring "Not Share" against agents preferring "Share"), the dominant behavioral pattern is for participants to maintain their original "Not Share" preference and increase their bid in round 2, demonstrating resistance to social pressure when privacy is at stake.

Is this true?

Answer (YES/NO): NO